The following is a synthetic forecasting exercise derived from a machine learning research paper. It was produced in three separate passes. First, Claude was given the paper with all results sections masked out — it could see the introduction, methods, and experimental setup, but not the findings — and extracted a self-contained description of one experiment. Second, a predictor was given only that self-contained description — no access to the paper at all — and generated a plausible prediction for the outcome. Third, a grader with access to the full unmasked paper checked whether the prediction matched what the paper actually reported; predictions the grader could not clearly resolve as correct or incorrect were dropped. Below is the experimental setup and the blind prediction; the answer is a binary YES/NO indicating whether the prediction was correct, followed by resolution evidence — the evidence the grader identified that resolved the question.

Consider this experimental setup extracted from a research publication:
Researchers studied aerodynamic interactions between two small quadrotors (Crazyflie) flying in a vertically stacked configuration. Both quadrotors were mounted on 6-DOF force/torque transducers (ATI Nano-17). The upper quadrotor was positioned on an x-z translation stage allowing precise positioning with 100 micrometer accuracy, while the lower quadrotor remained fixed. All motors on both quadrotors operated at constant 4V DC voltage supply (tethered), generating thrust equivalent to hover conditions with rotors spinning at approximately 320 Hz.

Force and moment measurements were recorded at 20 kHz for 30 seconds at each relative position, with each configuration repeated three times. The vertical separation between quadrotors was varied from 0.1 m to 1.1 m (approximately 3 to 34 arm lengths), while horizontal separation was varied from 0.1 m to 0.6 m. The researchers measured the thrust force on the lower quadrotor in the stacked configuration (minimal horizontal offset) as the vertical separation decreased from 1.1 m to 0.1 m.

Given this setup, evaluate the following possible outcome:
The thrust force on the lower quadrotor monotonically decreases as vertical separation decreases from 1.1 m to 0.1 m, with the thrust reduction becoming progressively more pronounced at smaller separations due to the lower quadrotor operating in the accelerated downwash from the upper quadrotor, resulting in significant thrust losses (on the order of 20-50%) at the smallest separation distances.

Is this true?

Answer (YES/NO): YES